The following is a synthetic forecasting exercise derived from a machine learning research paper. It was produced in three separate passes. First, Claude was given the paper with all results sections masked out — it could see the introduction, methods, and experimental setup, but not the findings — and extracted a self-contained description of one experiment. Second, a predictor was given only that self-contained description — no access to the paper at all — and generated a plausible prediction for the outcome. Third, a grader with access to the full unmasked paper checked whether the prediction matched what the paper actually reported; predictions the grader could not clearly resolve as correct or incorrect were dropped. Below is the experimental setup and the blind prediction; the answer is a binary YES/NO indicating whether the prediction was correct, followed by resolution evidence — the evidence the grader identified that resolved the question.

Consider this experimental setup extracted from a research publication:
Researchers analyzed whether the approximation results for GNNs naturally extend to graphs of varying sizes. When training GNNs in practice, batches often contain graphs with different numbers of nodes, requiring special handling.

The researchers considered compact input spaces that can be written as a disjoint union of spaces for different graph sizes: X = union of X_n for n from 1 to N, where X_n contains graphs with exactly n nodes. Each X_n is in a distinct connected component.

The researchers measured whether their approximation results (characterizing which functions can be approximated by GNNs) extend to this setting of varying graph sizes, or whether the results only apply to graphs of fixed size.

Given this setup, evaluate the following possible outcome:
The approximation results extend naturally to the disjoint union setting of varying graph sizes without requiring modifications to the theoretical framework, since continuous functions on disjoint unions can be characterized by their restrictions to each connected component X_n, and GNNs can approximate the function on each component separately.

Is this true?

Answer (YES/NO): YES